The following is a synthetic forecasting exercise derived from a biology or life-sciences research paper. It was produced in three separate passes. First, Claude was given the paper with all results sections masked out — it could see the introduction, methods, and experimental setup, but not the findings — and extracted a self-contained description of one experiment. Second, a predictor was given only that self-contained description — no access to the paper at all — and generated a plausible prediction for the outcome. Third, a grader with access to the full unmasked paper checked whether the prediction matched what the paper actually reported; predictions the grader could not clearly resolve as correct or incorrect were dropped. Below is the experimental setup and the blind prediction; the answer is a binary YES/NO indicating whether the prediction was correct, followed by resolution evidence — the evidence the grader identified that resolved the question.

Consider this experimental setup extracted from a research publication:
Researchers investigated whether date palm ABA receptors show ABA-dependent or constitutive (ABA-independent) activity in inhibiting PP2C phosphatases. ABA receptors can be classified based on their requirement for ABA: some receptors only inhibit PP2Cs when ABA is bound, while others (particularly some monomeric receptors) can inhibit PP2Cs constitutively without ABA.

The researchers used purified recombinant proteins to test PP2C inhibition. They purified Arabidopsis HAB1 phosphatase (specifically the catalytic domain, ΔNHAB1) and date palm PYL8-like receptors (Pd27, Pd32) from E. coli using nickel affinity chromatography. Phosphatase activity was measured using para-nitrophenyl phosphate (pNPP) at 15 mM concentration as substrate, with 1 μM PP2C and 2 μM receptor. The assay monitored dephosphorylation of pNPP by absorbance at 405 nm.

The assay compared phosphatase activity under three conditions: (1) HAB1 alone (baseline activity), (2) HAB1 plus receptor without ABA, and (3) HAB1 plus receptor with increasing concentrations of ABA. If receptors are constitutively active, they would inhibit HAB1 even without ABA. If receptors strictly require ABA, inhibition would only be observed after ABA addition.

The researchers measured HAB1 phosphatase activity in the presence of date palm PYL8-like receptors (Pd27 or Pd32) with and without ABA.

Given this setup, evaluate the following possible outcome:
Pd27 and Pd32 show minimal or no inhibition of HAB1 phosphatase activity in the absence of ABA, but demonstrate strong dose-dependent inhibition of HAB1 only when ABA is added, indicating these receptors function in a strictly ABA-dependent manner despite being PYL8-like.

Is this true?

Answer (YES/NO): YES